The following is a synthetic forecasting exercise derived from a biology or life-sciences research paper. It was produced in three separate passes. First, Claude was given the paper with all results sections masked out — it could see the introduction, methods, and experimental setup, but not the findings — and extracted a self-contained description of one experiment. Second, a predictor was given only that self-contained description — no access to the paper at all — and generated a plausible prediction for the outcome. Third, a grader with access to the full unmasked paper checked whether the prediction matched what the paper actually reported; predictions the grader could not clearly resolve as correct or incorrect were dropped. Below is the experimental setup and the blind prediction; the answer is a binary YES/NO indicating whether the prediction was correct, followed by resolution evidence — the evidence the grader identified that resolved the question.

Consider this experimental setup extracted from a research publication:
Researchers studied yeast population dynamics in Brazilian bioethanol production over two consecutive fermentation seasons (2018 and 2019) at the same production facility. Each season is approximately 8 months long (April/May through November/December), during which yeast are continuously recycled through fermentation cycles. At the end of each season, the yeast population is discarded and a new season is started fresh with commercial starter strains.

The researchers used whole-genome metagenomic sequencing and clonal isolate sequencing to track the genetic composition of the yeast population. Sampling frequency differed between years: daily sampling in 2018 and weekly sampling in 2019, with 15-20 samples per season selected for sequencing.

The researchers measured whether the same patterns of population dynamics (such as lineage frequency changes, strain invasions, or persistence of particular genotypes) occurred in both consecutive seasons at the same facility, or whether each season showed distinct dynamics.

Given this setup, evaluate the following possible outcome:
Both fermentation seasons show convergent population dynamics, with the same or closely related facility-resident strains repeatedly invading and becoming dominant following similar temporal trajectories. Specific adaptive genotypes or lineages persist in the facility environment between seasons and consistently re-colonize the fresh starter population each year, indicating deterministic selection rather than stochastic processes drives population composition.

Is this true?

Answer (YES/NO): NO